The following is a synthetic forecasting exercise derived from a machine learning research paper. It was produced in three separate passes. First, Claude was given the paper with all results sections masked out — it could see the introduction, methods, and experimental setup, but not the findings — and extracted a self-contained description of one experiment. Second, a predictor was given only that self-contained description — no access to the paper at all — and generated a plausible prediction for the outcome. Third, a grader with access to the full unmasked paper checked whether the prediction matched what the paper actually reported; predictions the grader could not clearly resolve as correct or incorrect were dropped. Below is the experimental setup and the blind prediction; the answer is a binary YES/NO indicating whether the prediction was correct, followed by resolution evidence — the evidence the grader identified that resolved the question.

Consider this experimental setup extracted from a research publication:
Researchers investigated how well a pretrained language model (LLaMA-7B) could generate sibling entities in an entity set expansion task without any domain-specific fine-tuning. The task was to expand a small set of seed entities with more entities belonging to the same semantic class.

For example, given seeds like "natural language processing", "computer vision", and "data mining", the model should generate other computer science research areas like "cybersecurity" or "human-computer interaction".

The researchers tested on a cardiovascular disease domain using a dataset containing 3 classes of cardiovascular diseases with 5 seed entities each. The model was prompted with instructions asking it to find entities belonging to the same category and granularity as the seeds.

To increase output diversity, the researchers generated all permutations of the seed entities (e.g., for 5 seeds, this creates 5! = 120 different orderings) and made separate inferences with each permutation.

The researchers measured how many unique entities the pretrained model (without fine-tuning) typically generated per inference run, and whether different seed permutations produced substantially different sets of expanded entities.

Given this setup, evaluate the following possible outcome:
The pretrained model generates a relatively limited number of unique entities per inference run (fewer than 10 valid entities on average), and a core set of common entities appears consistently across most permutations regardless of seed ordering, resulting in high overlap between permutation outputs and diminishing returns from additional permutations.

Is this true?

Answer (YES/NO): YES